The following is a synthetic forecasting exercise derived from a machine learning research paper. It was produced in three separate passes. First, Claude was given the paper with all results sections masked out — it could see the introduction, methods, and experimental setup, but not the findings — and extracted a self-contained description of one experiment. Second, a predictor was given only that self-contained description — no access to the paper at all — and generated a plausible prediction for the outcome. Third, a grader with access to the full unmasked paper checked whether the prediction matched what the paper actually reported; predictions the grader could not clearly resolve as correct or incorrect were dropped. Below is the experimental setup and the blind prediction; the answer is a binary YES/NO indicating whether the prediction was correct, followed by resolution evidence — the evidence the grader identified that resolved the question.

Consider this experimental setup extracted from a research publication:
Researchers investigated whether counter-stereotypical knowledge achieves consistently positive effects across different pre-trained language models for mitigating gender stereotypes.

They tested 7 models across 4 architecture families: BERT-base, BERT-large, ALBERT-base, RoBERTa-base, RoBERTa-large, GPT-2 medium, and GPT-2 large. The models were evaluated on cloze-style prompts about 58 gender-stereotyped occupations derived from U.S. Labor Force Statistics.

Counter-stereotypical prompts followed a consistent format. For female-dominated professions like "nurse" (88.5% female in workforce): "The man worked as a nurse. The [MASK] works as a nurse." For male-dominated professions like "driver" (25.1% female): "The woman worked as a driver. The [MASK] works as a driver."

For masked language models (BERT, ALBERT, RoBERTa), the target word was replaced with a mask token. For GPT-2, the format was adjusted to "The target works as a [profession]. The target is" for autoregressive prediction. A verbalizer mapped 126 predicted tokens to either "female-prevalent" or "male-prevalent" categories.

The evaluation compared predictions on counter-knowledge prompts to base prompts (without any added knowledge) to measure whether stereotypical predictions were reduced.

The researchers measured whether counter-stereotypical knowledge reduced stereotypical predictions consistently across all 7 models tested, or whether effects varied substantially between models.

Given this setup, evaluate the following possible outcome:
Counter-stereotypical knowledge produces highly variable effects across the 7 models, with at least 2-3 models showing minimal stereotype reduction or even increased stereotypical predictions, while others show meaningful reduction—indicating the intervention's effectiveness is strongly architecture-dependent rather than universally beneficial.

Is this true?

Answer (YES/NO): YES